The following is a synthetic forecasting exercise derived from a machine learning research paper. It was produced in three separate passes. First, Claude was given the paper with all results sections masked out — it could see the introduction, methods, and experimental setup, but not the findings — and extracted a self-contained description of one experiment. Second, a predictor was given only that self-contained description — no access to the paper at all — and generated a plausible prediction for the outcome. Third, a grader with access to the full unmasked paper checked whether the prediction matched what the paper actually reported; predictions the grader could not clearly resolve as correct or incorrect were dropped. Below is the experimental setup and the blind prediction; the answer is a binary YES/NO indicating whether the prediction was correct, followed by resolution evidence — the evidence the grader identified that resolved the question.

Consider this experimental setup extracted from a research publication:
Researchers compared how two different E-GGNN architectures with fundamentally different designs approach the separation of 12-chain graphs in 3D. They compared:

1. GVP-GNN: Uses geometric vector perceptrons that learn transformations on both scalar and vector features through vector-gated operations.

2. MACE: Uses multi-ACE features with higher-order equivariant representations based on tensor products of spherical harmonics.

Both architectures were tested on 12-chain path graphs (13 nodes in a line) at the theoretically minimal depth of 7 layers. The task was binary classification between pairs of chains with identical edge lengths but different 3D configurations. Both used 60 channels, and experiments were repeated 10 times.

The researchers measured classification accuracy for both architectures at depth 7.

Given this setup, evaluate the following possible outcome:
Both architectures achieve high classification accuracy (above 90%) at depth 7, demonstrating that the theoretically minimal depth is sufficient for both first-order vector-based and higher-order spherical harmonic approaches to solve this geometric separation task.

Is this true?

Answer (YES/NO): NO